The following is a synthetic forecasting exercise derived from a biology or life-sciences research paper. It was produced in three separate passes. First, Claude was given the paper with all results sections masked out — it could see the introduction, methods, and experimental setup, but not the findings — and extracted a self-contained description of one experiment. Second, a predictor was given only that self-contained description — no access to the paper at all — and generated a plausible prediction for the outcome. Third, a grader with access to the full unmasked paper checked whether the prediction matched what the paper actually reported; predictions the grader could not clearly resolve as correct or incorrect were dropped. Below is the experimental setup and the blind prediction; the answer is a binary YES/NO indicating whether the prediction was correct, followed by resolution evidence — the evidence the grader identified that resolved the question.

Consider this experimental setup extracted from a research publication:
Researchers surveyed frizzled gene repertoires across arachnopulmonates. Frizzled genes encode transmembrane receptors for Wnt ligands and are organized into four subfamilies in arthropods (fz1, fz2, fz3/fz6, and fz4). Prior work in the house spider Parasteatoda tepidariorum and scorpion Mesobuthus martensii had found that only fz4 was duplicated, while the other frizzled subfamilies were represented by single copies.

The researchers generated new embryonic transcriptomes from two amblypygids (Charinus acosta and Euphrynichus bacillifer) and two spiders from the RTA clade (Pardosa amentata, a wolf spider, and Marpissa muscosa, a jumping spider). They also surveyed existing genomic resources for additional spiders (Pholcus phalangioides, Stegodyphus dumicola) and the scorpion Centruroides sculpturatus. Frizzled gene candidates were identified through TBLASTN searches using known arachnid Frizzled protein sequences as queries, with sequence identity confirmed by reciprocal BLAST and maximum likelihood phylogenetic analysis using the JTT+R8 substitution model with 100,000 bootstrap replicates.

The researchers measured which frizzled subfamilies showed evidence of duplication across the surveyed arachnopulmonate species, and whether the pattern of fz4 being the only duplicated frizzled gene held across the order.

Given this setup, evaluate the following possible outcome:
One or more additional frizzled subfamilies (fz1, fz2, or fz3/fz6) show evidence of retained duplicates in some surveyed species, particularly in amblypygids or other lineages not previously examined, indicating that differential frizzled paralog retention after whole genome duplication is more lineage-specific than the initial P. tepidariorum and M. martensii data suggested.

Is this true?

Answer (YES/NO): YES